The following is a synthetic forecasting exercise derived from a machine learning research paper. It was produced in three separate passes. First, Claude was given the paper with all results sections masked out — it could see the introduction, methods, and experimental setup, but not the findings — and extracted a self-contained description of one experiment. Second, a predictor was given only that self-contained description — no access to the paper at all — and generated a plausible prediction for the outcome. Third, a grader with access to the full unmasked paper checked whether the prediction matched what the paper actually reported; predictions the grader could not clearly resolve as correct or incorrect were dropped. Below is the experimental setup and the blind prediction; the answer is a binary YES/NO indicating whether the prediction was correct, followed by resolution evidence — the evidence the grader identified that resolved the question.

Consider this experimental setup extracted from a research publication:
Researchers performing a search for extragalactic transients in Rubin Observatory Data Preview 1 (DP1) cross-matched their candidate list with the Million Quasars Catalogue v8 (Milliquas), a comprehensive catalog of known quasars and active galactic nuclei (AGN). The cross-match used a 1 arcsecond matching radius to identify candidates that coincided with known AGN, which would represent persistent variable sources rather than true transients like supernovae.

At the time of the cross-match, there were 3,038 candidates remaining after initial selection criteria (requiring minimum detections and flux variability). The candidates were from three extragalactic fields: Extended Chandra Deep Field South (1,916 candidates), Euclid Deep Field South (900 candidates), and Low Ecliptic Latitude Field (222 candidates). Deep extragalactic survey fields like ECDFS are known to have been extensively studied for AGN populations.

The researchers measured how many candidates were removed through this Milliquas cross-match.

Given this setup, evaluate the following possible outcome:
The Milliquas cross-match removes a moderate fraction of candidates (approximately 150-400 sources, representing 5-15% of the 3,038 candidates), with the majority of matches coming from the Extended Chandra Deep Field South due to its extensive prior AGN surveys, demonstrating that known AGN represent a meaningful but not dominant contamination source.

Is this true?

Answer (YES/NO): NO